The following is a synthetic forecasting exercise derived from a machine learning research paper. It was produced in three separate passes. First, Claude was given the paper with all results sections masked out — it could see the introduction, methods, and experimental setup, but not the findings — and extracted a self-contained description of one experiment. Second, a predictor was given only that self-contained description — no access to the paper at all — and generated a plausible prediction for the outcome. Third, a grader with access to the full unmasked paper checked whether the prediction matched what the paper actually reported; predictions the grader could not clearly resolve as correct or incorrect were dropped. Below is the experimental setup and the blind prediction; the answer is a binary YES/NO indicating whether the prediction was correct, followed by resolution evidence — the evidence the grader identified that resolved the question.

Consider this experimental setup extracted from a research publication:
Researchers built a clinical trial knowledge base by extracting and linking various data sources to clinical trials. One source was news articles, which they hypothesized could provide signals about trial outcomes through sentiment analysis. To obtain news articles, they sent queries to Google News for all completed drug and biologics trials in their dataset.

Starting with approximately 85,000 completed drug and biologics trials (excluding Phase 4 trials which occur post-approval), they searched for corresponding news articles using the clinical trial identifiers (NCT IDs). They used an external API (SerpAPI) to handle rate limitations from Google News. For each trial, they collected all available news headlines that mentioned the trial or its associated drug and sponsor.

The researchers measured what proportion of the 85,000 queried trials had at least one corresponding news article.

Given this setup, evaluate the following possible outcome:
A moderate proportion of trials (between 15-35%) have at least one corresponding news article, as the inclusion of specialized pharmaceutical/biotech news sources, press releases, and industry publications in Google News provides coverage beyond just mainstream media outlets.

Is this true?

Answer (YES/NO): NO